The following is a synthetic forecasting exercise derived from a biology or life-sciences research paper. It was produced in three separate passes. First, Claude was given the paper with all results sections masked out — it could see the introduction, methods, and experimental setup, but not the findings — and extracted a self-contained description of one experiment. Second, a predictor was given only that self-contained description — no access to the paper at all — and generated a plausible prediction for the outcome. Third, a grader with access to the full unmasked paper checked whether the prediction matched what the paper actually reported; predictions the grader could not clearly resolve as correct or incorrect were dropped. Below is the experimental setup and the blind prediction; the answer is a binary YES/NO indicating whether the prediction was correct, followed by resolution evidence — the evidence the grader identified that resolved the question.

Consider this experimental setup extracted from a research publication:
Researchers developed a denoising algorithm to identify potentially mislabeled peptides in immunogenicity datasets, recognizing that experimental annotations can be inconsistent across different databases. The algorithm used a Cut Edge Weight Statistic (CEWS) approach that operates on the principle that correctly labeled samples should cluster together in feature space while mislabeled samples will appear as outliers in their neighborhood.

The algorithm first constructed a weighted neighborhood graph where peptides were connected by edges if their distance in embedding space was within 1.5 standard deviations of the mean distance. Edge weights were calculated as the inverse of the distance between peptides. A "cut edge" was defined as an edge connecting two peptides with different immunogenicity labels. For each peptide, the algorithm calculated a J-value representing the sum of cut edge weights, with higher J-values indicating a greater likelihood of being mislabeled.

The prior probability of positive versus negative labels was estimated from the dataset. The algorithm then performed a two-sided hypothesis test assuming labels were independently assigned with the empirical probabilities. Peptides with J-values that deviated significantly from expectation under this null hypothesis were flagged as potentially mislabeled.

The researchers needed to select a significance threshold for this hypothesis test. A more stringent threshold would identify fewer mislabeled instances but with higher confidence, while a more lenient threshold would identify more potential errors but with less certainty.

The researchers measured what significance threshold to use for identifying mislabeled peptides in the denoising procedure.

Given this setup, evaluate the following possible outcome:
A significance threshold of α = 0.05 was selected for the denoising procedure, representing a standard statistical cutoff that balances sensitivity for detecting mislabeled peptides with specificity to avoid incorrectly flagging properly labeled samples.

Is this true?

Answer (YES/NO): NO